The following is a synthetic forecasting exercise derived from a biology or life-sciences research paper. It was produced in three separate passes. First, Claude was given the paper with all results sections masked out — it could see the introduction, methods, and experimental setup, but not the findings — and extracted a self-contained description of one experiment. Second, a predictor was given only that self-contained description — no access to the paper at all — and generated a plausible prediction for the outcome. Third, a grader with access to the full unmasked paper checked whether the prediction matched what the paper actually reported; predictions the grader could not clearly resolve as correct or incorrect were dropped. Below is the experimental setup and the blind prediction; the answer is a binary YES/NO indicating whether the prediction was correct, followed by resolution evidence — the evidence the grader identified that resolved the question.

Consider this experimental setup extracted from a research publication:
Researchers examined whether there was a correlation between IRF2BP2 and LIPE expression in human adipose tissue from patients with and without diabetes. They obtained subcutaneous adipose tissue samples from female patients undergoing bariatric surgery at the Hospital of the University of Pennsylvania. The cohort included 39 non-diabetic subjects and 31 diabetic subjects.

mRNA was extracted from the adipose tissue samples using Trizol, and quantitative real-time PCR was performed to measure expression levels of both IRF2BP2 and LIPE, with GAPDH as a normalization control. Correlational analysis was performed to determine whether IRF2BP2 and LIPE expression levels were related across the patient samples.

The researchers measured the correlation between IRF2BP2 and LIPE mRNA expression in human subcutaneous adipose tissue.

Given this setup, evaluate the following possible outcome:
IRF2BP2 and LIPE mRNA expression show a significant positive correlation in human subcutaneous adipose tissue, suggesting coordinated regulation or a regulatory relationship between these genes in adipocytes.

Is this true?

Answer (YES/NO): NO